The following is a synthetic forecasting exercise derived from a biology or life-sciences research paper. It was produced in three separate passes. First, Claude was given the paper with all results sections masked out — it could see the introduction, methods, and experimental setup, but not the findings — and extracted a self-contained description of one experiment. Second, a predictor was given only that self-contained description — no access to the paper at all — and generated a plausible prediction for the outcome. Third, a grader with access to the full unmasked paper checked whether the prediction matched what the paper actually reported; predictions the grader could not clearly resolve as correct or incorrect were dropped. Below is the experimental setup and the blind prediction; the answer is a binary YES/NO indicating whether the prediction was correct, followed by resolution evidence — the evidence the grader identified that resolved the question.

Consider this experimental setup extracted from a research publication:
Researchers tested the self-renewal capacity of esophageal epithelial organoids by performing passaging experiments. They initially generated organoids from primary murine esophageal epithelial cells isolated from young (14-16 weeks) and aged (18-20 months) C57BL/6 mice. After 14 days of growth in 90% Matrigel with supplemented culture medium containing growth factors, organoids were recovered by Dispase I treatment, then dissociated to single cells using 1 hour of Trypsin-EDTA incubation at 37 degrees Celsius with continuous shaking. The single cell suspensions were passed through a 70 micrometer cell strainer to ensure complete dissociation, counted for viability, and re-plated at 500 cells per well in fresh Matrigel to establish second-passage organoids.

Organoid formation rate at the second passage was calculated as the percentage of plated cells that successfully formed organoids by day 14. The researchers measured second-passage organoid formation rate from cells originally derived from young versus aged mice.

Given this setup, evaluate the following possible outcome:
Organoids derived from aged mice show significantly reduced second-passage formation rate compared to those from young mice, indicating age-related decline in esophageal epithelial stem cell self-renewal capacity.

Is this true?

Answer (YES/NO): NO